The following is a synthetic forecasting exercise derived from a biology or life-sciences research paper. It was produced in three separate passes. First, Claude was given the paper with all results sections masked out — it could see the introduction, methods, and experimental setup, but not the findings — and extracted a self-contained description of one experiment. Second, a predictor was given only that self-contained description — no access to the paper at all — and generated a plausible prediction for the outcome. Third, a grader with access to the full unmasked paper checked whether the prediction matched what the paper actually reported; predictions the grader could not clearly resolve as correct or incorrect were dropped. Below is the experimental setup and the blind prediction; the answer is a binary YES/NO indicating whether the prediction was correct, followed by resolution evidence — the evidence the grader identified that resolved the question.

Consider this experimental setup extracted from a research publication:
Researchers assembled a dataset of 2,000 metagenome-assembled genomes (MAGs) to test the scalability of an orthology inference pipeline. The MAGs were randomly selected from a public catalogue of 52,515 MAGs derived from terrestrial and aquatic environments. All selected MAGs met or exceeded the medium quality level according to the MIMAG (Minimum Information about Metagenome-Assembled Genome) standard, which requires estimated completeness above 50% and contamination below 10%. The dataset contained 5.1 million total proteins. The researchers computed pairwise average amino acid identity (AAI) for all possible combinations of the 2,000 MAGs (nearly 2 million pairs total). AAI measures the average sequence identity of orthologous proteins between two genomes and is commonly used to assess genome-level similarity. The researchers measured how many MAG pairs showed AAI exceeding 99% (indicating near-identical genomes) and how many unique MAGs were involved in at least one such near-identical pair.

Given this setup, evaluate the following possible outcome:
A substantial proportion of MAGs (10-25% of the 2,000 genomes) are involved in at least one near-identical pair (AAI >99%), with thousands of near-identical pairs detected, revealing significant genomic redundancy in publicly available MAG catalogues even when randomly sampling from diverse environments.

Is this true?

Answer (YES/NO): NO